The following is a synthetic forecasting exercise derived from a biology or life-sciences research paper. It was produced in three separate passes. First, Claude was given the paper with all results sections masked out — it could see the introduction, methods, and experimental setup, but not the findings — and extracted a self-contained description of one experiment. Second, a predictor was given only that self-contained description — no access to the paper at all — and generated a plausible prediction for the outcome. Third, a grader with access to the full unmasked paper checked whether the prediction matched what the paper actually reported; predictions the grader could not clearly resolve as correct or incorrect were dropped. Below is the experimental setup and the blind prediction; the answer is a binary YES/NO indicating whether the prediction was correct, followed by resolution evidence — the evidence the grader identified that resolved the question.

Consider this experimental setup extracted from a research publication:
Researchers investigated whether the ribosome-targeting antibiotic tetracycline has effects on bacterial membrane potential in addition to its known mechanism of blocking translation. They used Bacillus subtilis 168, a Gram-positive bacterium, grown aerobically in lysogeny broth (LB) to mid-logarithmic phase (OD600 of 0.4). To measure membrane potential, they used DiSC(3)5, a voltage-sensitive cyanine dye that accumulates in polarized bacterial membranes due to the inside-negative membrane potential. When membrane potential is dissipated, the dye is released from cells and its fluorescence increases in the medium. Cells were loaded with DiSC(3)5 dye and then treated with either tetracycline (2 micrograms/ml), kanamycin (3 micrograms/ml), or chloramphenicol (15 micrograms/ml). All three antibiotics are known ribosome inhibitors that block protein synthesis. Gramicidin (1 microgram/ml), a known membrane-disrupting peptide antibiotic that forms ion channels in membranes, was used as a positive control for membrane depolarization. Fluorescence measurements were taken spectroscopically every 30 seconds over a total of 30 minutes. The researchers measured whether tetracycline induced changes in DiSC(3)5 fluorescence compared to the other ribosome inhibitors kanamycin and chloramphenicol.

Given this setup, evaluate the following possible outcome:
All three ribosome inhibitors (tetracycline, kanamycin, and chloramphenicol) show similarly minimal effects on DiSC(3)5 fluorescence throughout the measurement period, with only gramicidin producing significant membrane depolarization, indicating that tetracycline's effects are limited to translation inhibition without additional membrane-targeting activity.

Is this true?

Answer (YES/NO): NO